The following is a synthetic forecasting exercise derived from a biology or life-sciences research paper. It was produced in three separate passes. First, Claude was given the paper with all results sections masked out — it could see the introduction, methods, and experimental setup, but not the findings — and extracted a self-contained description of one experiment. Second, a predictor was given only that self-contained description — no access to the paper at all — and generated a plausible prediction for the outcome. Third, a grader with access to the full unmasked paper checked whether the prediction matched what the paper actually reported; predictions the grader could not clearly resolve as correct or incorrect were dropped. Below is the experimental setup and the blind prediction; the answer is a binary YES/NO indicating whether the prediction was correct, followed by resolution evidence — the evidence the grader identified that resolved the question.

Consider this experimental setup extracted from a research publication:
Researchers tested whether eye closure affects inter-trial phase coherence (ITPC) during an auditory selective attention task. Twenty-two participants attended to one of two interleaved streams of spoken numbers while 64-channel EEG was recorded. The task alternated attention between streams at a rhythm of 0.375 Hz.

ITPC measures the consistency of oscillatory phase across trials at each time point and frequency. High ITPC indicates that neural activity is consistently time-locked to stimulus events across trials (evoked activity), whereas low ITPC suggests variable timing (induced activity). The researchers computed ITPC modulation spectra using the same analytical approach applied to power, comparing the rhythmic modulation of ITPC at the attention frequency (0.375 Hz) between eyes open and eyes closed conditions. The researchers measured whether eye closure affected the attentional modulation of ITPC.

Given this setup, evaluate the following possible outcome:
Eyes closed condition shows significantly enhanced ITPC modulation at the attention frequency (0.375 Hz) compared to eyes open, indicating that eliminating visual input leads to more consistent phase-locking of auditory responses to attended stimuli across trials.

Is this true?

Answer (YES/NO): NO